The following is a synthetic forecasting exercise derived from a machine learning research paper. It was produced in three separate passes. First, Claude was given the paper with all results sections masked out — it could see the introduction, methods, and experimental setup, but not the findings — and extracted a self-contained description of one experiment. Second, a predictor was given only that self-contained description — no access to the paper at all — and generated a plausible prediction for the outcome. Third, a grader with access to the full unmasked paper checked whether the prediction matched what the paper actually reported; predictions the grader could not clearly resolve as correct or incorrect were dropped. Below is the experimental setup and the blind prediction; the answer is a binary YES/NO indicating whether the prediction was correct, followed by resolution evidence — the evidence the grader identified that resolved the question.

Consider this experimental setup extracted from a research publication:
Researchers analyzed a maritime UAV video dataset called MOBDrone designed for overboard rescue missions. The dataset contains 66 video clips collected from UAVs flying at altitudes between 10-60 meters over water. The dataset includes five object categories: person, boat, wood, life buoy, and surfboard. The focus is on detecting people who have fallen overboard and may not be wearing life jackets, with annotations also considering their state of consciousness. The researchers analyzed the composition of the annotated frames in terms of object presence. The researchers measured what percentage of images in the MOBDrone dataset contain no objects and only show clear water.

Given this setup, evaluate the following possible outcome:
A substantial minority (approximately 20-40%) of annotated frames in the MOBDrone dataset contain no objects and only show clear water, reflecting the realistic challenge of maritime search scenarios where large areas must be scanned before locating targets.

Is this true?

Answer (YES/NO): YES